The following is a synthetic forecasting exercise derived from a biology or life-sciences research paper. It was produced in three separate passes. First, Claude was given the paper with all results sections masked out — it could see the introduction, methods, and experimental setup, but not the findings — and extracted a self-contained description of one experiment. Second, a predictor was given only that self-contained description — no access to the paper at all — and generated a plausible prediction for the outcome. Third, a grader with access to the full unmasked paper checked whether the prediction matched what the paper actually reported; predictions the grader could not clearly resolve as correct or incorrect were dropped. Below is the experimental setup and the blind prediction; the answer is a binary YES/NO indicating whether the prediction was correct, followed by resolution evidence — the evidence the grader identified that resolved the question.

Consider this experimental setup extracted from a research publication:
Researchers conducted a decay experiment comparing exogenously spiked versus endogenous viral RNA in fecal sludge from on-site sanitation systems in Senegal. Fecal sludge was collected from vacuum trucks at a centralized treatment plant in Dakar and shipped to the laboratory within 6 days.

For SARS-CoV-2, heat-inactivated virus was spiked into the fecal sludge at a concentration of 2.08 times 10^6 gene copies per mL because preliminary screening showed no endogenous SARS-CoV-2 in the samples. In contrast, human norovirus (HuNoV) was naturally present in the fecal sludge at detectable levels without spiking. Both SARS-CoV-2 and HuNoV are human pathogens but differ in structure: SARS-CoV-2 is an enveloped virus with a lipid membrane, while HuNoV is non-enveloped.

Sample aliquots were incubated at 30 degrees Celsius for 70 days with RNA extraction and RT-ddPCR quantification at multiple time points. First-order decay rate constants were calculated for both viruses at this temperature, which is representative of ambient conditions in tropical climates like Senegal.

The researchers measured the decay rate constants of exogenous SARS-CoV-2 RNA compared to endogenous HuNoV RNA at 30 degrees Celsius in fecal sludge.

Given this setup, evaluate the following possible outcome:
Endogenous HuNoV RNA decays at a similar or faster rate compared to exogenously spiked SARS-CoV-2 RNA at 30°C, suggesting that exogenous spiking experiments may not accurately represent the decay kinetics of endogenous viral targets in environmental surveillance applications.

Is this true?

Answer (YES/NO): NO